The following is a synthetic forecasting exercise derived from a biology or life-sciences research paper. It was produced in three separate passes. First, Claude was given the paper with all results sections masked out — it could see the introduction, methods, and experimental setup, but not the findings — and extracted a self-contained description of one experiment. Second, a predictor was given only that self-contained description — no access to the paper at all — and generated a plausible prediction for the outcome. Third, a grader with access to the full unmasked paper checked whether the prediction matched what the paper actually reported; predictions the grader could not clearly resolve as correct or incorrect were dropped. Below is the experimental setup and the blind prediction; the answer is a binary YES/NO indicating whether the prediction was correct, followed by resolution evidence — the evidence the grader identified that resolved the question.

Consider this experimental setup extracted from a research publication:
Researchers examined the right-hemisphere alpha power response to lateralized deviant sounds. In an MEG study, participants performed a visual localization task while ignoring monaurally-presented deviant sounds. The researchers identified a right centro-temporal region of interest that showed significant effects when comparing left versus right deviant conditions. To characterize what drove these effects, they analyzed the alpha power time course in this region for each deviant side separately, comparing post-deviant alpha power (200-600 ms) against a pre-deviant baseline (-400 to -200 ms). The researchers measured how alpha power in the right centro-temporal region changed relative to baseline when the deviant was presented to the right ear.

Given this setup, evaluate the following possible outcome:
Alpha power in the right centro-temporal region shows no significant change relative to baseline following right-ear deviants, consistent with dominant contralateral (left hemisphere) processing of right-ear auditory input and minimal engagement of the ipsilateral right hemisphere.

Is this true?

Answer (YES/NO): NO